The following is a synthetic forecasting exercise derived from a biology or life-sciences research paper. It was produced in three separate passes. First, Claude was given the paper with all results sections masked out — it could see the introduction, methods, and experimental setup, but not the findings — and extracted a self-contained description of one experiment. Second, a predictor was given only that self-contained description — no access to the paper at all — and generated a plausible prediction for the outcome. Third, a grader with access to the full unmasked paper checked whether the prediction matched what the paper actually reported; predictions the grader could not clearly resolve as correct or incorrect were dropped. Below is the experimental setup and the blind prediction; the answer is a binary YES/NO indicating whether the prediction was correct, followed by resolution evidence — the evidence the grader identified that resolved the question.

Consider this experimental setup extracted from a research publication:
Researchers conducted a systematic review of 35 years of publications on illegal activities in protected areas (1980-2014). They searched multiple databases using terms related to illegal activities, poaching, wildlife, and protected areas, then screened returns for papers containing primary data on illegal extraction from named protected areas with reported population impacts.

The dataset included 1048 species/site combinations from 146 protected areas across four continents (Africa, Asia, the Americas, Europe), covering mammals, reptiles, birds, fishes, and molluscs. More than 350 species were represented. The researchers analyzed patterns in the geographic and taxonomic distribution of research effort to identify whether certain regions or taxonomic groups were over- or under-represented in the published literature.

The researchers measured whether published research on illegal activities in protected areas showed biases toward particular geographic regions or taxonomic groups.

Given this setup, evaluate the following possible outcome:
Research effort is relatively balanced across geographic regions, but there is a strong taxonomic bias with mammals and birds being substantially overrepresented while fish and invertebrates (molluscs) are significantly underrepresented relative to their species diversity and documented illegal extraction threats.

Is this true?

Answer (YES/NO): NO